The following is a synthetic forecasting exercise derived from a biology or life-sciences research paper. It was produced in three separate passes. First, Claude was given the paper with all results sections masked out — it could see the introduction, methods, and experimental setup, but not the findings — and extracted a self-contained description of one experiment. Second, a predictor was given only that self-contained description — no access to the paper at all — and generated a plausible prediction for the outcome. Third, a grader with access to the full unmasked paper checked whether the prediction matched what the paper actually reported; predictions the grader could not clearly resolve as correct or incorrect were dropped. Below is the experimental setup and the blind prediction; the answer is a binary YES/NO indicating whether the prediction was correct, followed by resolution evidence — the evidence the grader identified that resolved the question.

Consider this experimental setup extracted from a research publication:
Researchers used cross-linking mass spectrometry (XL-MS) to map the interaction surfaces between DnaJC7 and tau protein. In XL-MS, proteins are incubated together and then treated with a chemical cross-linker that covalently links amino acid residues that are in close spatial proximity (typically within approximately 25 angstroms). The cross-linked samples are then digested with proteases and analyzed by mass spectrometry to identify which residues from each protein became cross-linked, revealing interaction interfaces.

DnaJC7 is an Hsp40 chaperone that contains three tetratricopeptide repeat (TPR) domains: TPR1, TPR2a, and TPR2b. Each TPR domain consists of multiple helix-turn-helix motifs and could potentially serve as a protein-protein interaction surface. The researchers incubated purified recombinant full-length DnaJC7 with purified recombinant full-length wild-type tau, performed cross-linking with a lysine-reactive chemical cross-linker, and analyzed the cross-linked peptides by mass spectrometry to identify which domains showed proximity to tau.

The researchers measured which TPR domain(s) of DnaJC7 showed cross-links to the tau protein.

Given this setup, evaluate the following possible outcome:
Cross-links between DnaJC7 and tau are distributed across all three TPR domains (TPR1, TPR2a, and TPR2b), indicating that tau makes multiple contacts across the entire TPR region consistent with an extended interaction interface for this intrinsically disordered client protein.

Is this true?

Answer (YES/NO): NO